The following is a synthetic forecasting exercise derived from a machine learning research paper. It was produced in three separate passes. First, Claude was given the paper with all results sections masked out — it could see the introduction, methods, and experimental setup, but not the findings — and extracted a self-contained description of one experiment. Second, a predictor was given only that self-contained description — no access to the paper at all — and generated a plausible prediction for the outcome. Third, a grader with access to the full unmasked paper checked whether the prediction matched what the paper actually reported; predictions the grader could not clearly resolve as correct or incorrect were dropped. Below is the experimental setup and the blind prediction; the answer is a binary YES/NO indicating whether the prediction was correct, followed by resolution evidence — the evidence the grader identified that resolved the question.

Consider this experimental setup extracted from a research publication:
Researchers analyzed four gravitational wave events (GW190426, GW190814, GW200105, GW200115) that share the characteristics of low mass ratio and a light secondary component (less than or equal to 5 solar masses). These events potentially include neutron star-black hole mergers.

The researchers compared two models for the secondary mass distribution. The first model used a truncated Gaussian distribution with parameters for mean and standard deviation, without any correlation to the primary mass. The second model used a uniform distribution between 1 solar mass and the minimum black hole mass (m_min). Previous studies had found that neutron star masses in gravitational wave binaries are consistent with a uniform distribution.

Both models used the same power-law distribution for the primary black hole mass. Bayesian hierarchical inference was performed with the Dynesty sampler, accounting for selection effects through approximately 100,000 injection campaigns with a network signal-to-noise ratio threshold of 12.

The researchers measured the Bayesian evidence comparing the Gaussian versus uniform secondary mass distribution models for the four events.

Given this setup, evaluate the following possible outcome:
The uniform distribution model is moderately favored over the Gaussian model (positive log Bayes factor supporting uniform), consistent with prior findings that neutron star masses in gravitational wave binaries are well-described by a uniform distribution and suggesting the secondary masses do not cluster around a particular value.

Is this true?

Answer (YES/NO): NO